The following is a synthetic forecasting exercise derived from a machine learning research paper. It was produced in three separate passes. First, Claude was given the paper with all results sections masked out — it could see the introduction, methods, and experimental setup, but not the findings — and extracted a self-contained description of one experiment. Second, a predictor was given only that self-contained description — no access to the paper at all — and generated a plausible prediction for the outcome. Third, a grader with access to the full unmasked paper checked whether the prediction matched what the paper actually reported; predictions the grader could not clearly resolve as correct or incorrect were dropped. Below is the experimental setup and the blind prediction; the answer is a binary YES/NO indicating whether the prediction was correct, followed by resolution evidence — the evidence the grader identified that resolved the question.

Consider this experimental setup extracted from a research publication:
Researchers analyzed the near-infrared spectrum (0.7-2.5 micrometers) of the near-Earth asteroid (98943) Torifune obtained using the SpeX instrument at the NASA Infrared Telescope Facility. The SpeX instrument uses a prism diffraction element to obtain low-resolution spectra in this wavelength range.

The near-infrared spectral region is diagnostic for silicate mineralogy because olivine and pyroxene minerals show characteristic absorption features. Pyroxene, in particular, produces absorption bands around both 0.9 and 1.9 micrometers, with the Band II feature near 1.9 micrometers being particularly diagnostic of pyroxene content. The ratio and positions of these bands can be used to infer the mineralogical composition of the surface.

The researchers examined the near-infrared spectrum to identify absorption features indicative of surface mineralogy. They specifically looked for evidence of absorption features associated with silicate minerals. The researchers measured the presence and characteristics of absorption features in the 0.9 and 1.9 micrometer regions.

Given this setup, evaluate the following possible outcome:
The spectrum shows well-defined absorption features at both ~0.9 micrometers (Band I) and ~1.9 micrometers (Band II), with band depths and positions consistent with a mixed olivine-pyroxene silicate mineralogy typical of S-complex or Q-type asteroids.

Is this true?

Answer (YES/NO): YES